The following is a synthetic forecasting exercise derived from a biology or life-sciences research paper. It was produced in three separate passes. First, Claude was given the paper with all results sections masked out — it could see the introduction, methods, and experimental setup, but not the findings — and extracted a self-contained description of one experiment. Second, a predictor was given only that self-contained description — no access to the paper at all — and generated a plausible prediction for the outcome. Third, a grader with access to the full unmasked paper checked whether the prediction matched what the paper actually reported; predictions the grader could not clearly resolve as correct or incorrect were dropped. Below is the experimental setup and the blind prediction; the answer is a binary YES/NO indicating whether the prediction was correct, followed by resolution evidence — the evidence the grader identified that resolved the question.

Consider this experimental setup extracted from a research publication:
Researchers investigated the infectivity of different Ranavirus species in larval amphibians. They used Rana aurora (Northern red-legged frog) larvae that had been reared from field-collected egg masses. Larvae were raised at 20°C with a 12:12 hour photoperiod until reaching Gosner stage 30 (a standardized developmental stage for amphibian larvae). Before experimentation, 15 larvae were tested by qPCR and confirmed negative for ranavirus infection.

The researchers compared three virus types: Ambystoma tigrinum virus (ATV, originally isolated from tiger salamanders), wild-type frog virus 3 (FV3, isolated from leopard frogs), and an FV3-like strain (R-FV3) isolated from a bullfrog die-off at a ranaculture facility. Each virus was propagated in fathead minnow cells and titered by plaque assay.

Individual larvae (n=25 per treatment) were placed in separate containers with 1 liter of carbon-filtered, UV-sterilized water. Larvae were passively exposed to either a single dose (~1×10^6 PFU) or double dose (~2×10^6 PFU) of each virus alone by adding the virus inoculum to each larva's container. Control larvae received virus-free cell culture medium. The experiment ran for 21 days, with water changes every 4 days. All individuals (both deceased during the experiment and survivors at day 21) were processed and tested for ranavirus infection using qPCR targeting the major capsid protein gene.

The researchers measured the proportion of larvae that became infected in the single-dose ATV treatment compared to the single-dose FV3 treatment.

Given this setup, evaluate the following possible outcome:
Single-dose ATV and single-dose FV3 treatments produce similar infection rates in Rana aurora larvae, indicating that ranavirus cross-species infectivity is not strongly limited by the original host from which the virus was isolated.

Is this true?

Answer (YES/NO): NO